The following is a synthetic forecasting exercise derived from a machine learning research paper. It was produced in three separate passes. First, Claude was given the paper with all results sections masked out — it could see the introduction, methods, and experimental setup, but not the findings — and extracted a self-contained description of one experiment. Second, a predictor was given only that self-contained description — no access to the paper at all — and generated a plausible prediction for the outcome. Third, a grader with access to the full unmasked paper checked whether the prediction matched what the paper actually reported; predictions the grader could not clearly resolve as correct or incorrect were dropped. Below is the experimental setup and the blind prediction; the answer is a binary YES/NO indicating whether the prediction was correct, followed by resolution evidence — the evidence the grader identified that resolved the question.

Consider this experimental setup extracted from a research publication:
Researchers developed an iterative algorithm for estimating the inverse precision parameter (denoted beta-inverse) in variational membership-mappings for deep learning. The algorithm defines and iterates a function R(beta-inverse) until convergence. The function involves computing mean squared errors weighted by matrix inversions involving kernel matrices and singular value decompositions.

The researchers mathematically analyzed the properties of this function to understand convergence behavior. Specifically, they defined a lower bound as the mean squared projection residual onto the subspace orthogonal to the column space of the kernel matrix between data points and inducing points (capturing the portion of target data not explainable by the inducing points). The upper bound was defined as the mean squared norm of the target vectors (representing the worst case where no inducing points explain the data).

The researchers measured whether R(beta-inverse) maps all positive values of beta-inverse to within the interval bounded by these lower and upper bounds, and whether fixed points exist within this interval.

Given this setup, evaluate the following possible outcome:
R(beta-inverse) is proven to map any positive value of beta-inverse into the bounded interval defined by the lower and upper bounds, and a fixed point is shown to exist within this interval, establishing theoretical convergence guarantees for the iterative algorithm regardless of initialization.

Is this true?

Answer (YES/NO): YES